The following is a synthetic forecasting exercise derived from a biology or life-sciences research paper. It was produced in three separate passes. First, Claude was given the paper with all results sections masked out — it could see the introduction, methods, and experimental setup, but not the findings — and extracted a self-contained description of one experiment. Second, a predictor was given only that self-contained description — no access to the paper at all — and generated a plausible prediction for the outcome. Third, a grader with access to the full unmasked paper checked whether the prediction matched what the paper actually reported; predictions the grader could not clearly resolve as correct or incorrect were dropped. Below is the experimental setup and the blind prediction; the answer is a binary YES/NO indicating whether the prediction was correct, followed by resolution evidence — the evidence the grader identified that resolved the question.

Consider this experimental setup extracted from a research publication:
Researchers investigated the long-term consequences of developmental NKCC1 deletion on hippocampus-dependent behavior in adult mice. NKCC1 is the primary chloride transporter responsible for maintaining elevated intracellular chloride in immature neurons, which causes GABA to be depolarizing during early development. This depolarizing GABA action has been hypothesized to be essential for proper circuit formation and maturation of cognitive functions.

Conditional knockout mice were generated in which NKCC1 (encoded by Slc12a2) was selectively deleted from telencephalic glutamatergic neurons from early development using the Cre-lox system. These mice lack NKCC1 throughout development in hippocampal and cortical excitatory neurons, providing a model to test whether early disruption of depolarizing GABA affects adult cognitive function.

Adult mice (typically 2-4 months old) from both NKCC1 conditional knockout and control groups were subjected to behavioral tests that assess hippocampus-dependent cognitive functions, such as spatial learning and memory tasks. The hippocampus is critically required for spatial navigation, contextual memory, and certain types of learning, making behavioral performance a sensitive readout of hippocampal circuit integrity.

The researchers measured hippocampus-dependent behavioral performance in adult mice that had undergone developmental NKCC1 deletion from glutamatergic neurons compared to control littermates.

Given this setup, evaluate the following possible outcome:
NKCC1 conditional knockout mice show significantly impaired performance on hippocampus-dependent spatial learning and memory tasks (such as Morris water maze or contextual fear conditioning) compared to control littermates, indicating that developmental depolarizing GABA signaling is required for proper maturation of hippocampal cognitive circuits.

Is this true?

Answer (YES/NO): NO